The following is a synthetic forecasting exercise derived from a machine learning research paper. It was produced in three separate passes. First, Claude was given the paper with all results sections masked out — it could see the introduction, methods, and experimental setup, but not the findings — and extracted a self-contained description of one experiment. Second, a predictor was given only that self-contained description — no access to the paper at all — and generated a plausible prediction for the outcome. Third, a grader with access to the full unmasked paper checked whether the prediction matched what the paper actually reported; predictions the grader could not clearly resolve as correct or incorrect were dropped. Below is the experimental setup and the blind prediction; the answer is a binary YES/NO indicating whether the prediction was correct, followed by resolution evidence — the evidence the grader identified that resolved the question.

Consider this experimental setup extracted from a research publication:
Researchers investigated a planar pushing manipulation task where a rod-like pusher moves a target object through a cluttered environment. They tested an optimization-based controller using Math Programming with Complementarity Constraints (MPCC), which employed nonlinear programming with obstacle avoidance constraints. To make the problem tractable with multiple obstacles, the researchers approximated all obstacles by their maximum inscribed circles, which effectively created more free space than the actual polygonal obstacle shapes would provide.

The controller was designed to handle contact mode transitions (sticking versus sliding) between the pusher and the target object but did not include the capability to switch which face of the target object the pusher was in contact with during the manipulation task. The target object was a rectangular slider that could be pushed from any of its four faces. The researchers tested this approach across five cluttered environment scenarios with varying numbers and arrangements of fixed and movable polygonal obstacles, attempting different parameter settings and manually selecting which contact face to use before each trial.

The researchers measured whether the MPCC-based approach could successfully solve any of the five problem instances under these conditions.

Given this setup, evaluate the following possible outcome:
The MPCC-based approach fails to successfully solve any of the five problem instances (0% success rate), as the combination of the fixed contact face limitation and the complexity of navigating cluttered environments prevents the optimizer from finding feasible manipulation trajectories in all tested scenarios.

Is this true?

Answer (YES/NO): YES